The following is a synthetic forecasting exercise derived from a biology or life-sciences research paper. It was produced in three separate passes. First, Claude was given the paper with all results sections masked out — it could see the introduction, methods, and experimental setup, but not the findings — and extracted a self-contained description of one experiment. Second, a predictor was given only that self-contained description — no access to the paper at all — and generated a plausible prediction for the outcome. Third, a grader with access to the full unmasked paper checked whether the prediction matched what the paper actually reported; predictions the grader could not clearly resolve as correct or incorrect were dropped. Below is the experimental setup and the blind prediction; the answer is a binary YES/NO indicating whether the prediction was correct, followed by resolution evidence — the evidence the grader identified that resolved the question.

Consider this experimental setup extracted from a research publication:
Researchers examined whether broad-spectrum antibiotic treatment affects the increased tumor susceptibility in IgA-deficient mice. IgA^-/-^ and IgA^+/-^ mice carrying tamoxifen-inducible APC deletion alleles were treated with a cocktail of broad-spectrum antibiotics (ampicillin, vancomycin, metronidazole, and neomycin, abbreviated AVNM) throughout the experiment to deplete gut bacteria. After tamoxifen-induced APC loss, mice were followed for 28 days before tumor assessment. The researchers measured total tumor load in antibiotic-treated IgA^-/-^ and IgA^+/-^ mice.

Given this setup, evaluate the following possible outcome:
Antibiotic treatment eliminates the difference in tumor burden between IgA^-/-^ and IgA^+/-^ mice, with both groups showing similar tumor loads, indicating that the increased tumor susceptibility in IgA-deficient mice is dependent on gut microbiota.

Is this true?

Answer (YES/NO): YES